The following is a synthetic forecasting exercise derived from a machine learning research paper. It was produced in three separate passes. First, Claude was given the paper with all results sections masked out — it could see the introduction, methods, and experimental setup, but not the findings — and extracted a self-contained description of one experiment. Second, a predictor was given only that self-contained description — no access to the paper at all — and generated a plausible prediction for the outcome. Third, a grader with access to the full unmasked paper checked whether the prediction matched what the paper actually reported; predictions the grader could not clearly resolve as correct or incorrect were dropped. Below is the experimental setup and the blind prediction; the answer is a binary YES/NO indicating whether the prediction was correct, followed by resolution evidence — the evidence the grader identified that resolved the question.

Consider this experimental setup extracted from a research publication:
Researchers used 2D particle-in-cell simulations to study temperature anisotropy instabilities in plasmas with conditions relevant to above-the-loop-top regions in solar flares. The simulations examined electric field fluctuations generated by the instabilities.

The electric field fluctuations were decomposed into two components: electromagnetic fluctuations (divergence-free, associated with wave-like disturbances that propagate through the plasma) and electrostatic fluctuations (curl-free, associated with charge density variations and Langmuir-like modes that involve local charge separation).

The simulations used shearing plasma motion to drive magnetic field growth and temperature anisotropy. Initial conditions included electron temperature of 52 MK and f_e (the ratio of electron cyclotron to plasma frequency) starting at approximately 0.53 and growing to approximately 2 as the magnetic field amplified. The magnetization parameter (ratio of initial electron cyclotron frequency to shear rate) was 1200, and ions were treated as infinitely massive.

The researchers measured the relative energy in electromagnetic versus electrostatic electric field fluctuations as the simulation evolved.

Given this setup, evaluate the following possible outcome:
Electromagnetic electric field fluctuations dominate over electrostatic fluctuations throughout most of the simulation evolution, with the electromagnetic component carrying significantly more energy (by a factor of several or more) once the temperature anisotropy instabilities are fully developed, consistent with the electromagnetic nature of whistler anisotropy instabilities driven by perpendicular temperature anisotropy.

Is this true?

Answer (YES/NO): NO